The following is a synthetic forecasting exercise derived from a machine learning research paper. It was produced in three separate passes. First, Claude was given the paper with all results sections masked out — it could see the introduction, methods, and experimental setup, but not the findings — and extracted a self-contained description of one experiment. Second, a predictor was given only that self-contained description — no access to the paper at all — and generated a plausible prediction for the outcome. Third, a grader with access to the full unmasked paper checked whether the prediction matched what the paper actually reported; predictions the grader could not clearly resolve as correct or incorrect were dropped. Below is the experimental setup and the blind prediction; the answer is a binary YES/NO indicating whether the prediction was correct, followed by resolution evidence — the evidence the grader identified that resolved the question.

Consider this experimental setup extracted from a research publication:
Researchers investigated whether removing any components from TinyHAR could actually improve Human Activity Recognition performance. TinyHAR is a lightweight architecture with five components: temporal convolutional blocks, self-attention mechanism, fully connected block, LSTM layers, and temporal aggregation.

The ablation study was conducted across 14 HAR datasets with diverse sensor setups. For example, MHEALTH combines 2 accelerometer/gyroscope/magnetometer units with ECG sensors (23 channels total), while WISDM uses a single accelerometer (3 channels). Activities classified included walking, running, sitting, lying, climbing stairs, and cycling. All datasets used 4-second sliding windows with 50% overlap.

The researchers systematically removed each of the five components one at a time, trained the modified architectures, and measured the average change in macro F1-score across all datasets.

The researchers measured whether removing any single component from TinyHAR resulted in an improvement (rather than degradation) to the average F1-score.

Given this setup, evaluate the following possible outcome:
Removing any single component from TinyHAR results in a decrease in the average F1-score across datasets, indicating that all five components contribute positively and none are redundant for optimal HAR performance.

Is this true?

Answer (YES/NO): NO